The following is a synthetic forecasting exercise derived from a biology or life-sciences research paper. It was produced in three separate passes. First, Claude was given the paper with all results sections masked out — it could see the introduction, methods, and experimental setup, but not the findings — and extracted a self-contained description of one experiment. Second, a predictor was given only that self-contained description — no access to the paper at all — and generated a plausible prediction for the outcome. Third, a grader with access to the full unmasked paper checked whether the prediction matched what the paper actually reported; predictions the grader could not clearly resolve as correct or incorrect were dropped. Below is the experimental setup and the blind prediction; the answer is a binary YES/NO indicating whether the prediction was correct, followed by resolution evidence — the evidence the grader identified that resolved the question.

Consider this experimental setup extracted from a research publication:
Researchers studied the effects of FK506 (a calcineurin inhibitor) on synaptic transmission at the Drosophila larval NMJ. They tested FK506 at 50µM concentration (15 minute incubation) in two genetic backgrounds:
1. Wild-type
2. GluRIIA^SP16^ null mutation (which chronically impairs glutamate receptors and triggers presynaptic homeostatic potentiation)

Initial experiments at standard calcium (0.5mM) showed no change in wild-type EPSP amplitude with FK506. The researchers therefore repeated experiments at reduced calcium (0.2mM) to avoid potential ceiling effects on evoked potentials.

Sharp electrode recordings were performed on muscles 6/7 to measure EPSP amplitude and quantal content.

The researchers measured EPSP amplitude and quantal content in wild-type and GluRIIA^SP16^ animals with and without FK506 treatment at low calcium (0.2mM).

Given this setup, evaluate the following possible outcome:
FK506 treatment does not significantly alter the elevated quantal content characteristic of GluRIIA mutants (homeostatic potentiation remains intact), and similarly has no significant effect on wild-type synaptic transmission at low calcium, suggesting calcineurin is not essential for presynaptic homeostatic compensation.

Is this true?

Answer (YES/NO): NO